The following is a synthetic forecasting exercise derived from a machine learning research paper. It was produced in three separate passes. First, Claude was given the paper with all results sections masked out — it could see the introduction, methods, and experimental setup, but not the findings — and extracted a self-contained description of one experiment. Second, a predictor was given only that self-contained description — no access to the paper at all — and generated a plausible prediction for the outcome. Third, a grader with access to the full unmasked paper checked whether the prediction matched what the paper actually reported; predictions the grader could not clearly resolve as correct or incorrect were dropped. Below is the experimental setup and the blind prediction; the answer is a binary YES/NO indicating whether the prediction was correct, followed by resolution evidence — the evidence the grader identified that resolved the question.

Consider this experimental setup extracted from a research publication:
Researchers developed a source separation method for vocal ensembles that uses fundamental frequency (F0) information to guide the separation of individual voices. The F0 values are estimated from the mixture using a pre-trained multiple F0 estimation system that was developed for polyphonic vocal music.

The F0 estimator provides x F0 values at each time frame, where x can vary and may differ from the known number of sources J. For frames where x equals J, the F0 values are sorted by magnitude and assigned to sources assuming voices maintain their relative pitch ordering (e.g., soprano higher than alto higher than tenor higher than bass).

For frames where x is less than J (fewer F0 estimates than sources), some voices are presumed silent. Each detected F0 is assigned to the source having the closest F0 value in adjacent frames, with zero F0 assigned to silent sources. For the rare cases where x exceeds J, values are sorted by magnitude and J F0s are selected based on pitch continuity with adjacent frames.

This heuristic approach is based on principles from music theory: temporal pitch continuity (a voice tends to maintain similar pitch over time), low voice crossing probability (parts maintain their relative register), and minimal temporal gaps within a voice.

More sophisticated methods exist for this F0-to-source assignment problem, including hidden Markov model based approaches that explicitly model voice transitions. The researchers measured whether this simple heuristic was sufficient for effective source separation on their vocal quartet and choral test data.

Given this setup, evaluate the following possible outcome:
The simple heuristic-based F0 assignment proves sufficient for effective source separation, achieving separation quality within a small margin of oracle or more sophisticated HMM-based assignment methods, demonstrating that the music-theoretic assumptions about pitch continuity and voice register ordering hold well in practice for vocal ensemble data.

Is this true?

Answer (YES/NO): NO